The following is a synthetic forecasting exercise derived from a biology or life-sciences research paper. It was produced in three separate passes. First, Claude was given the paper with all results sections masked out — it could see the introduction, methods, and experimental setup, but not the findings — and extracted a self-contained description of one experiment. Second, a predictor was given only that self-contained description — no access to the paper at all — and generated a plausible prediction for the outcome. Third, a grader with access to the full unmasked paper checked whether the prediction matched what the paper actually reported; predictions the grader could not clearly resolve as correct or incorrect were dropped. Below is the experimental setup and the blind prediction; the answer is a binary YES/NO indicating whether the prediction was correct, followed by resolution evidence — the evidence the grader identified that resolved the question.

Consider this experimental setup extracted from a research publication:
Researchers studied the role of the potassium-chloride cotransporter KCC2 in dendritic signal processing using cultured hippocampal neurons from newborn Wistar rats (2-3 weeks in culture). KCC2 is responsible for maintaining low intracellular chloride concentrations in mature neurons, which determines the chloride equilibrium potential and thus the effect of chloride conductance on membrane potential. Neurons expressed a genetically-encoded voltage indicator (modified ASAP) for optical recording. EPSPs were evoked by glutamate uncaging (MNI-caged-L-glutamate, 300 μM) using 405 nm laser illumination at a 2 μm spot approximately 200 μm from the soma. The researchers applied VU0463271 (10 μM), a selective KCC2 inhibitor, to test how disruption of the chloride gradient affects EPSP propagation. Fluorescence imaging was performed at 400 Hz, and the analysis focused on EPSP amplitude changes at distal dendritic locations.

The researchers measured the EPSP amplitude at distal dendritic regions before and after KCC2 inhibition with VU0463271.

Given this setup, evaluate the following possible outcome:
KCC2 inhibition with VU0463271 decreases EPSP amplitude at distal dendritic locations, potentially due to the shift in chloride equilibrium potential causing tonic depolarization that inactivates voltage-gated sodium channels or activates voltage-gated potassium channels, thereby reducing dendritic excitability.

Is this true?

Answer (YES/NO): YES